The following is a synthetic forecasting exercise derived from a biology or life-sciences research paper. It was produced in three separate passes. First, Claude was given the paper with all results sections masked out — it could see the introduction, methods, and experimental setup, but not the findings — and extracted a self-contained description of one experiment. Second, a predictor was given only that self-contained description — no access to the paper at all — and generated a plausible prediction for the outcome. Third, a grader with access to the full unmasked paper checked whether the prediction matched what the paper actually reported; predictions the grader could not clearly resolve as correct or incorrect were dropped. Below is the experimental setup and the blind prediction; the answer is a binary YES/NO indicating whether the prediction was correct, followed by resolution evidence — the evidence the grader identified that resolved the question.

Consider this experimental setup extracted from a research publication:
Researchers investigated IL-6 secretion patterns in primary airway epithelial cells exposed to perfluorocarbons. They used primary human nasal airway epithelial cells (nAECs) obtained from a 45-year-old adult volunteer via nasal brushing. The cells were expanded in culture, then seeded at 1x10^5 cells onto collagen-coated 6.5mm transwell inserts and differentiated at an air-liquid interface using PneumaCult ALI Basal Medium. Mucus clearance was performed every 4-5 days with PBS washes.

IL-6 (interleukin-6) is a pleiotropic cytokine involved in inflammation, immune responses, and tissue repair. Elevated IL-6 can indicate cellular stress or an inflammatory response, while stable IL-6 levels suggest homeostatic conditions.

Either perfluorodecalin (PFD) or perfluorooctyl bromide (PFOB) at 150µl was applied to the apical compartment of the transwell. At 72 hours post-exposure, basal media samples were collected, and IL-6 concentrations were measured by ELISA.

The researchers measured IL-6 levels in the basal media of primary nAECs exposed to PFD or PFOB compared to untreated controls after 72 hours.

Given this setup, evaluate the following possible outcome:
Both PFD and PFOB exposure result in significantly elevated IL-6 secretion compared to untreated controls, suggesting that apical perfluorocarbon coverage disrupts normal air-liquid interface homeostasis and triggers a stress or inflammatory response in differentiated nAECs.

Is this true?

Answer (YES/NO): NO